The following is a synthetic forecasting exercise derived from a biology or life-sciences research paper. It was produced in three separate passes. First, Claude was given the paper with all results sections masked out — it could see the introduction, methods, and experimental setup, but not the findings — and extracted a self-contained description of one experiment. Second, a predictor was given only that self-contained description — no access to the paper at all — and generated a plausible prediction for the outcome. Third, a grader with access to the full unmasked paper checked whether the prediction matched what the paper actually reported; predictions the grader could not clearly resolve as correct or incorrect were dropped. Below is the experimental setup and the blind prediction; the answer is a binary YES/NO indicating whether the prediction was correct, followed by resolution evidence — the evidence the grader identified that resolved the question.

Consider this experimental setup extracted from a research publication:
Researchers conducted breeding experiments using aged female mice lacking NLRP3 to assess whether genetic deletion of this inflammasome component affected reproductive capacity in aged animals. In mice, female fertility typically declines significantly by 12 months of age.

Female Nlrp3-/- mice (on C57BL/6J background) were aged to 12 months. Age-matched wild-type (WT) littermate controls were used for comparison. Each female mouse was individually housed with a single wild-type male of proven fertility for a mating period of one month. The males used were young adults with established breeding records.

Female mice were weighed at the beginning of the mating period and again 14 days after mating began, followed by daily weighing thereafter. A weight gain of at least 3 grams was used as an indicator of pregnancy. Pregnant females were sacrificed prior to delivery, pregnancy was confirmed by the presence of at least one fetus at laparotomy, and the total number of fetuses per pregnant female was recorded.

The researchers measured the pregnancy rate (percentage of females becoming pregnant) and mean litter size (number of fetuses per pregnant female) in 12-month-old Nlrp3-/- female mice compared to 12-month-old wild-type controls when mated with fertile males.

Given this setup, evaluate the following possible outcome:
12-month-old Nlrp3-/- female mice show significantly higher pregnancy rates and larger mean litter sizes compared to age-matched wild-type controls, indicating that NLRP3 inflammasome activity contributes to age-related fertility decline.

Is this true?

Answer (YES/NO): YES